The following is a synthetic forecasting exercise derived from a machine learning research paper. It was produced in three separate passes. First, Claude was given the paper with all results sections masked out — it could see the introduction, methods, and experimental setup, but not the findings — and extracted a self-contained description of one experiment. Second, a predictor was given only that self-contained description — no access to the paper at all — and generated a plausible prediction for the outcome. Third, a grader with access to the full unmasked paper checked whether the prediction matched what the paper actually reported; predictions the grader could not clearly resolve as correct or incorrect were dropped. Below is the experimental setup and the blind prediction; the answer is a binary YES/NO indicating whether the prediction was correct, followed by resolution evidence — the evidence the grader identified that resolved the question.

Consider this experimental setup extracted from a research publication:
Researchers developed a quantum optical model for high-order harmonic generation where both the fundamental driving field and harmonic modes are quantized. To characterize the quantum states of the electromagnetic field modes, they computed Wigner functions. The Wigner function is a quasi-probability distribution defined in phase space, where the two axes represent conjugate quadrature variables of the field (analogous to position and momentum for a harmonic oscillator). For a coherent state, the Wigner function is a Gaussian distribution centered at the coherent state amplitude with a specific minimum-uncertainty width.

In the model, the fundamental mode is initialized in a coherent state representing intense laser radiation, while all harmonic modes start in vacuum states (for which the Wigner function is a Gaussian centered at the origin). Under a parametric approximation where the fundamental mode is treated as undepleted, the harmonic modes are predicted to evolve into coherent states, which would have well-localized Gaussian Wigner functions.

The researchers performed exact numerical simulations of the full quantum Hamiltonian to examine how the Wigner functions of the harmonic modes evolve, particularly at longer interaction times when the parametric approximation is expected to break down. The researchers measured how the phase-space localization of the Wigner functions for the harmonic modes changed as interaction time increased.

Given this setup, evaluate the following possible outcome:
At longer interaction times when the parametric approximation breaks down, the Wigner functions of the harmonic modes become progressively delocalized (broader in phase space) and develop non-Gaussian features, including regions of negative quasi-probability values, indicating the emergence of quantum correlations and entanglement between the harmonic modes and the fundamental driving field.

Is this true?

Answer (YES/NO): YES